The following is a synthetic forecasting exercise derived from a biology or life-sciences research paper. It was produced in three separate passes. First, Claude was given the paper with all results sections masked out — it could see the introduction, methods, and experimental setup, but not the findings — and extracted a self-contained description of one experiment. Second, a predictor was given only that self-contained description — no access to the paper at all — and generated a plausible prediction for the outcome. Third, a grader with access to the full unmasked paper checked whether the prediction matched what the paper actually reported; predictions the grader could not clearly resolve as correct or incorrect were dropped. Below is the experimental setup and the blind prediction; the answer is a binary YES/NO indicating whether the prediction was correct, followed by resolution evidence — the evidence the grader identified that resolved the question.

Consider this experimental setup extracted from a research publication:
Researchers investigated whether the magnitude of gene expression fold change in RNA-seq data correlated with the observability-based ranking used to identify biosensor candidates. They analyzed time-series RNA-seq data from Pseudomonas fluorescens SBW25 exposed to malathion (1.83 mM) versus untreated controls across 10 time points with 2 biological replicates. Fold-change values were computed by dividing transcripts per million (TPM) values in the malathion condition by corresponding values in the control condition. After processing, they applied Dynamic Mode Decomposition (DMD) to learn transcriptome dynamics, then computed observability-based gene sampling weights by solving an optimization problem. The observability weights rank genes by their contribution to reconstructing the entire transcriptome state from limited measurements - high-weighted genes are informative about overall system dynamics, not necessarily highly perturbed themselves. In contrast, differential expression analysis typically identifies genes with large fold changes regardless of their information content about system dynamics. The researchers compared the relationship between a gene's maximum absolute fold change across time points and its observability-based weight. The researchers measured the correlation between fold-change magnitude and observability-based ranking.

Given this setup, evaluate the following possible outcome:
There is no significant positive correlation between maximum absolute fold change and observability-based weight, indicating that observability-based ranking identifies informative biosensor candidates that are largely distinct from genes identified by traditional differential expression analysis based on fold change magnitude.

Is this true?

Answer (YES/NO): NO